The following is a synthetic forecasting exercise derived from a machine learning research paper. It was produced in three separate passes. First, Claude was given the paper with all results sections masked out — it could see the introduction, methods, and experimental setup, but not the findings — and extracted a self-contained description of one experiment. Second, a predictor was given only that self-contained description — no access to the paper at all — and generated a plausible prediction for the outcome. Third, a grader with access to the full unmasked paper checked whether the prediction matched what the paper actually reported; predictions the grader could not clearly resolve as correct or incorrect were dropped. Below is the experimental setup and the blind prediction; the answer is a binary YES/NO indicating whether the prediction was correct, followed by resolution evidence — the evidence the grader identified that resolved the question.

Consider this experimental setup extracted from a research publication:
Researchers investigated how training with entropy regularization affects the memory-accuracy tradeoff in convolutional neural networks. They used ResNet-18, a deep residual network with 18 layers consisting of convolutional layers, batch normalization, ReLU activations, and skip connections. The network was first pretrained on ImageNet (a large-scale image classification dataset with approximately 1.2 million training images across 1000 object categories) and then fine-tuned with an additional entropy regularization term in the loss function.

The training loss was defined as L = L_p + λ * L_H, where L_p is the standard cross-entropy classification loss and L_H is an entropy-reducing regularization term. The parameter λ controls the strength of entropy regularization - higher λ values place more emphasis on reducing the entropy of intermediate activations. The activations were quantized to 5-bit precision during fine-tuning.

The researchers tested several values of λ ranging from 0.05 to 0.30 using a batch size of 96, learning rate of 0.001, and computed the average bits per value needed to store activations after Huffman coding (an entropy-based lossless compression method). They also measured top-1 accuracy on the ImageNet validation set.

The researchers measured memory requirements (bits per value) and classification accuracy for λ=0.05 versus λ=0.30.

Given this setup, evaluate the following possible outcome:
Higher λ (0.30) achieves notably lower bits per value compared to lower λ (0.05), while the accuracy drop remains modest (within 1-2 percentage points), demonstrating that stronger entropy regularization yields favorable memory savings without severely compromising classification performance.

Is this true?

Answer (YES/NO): YES